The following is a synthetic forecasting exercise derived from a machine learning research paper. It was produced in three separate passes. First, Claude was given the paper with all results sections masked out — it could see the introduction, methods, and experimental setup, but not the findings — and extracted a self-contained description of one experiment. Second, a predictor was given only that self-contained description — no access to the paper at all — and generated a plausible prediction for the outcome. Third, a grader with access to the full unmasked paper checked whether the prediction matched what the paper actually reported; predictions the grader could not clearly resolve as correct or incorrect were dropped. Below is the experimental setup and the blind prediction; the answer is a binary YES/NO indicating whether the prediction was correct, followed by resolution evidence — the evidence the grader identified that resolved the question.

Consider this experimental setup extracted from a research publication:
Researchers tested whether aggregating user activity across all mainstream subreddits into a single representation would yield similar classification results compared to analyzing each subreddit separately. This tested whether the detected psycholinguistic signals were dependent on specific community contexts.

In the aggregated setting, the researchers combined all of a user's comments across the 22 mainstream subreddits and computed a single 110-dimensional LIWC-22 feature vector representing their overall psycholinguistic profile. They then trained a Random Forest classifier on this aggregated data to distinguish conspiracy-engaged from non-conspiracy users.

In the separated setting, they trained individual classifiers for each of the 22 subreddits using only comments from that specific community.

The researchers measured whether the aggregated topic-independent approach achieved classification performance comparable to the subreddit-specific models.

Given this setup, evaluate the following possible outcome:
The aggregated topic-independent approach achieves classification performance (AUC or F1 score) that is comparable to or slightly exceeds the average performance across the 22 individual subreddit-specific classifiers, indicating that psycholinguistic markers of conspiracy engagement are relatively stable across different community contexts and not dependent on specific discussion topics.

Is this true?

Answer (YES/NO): NO